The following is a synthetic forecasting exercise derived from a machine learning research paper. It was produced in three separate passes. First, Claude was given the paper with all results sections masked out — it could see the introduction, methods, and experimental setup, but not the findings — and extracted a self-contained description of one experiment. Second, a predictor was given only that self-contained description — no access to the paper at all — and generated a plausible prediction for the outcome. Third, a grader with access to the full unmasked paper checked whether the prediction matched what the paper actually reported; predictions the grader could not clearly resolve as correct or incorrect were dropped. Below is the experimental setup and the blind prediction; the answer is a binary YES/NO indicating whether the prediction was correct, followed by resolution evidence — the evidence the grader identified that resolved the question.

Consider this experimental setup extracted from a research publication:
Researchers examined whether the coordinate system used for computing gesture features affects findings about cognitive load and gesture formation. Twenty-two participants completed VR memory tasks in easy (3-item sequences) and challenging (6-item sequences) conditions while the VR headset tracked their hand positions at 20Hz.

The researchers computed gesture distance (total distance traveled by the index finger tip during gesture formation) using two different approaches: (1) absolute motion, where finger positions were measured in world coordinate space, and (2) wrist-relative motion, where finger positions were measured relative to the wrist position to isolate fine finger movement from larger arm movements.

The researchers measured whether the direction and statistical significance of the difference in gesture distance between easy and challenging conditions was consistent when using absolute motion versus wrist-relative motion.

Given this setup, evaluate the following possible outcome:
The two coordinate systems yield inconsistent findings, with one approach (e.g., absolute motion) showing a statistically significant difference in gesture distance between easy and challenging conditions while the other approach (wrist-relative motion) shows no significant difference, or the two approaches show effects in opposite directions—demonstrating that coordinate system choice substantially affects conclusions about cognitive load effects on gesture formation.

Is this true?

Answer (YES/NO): NO